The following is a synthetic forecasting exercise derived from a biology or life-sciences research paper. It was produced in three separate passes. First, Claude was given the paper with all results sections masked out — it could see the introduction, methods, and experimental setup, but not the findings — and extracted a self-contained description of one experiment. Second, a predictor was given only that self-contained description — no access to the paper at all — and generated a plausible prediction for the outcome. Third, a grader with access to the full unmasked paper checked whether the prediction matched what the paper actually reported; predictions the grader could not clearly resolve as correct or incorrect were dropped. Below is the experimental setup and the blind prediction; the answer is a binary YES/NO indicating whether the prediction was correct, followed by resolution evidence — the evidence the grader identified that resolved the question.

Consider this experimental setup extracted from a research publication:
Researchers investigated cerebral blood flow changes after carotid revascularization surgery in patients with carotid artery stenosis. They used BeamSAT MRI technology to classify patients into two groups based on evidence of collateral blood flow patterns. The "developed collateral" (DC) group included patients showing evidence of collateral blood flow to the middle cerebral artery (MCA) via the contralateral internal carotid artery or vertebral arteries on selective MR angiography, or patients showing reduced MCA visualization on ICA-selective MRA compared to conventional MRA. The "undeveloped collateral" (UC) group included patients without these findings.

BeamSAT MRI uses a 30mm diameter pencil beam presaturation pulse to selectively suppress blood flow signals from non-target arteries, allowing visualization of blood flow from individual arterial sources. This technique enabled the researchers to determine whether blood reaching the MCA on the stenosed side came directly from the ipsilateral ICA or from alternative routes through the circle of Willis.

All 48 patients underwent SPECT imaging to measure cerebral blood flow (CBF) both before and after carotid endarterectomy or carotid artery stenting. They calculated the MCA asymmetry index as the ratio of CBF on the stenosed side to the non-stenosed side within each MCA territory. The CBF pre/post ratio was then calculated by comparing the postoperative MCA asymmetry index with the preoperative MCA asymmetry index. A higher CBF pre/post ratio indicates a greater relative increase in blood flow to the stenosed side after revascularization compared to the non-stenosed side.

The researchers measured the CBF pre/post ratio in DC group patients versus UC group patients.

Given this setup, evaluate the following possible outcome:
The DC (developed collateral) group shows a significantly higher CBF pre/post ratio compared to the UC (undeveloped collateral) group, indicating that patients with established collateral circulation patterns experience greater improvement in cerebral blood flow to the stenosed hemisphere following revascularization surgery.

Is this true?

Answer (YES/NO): YES